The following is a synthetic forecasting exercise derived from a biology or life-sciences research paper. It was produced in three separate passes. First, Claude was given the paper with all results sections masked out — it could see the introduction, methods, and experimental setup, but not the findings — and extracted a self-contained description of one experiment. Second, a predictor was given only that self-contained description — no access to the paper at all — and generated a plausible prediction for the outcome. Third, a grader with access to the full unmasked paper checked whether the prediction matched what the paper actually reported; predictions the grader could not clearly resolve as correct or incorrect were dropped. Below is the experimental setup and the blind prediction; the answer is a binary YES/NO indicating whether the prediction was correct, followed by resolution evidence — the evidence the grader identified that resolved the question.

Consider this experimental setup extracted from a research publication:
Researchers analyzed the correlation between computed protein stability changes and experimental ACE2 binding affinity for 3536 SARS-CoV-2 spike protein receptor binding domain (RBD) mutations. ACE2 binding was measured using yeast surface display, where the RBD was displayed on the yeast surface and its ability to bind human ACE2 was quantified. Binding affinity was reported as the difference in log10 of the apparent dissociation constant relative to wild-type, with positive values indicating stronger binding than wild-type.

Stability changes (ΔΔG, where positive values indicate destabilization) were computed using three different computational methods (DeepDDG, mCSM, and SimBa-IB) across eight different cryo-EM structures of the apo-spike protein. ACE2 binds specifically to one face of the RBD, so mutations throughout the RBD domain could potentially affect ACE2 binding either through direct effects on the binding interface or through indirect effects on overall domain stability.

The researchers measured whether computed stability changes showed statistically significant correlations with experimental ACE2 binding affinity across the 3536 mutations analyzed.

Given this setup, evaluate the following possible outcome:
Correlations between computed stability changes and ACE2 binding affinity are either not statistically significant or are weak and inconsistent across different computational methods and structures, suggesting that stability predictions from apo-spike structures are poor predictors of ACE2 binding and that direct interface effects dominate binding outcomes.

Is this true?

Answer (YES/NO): NO